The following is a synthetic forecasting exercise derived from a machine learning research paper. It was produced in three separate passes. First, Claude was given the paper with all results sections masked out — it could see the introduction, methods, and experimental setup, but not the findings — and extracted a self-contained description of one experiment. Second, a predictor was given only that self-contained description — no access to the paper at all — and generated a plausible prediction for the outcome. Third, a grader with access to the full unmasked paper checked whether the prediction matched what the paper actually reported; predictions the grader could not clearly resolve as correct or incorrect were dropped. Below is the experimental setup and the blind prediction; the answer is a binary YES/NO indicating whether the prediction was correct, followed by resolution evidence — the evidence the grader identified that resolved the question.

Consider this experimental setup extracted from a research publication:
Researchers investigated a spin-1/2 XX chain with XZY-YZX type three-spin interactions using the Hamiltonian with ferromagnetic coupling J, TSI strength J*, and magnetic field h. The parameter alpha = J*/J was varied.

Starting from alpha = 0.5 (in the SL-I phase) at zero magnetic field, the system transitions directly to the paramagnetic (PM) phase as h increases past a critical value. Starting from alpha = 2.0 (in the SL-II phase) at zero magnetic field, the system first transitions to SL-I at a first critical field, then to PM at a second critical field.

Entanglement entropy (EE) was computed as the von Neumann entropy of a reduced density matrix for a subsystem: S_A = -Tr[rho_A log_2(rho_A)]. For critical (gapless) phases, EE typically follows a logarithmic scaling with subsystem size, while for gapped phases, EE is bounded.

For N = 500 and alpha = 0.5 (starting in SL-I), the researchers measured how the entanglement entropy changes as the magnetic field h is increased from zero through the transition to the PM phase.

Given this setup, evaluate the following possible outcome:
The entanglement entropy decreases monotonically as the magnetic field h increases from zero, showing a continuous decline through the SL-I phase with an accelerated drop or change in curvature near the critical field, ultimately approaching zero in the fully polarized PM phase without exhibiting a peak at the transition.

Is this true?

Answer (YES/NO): YES